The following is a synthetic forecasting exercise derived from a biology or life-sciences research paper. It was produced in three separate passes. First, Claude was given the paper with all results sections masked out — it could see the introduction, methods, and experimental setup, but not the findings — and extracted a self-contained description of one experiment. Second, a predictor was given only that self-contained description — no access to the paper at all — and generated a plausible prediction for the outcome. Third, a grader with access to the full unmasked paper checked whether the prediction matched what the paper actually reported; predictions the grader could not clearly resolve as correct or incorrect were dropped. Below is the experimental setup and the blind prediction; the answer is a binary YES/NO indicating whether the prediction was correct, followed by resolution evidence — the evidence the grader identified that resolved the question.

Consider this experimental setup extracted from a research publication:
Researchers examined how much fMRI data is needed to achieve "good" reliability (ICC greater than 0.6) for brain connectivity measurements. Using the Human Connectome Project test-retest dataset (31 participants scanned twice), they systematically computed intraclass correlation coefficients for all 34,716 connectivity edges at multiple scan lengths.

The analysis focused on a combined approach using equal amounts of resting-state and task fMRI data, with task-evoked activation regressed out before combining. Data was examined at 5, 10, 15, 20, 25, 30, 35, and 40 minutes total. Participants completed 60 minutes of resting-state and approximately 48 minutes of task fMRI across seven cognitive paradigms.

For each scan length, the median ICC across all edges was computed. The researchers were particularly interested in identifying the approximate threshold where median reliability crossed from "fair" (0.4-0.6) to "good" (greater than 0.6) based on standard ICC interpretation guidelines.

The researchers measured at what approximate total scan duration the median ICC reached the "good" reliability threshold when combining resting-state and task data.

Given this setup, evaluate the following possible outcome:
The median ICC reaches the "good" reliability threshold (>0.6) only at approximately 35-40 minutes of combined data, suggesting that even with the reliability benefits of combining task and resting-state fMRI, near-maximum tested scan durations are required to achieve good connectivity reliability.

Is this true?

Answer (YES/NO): YES